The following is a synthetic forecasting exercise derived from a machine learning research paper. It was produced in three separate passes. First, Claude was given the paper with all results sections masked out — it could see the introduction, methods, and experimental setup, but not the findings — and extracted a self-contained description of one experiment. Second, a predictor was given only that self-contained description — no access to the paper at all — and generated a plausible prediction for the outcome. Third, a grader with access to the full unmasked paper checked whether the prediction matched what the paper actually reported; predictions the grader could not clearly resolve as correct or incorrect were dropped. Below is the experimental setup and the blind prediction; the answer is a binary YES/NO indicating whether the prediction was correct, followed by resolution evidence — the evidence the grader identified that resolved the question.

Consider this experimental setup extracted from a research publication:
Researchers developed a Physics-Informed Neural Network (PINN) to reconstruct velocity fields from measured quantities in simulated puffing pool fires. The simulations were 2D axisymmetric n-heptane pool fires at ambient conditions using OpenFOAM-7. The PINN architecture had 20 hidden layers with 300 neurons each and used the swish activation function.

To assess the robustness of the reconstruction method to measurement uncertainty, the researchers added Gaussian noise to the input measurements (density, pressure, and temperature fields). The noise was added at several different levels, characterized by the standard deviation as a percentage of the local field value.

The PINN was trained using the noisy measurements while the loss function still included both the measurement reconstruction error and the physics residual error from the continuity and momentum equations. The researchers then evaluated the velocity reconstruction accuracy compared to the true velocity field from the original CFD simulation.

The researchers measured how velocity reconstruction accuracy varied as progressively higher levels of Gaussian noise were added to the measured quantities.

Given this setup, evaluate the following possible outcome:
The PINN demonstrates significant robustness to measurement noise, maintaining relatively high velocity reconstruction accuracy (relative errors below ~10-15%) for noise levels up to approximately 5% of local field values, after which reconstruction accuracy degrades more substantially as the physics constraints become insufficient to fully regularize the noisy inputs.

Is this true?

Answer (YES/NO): NO